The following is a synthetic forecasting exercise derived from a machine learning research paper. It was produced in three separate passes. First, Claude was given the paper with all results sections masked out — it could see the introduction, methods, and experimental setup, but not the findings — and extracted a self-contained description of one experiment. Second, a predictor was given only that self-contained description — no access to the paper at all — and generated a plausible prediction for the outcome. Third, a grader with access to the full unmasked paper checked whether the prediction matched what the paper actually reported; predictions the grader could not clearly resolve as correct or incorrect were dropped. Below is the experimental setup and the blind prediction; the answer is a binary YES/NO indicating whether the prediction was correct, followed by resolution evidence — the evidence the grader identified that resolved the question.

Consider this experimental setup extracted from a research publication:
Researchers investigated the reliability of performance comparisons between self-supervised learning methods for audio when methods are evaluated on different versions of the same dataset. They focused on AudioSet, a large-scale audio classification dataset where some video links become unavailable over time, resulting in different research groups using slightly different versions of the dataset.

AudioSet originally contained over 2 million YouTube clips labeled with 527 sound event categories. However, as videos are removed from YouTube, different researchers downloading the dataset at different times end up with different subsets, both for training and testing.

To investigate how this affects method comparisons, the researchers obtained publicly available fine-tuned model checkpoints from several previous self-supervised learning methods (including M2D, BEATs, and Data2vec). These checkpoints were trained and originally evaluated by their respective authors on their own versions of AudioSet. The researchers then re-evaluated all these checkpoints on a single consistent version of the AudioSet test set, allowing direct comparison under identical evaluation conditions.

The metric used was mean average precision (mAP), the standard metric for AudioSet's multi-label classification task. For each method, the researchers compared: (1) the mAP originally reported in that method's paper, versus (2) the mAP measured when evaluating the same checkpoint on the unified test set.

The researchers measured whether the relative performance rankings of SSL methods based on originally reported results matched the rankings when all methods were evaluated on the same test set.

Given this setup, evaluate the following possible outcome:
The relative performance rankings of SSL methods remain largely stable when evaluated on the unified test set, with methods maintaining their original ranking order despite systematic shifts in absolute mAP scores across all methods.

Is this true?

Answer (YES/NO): NO